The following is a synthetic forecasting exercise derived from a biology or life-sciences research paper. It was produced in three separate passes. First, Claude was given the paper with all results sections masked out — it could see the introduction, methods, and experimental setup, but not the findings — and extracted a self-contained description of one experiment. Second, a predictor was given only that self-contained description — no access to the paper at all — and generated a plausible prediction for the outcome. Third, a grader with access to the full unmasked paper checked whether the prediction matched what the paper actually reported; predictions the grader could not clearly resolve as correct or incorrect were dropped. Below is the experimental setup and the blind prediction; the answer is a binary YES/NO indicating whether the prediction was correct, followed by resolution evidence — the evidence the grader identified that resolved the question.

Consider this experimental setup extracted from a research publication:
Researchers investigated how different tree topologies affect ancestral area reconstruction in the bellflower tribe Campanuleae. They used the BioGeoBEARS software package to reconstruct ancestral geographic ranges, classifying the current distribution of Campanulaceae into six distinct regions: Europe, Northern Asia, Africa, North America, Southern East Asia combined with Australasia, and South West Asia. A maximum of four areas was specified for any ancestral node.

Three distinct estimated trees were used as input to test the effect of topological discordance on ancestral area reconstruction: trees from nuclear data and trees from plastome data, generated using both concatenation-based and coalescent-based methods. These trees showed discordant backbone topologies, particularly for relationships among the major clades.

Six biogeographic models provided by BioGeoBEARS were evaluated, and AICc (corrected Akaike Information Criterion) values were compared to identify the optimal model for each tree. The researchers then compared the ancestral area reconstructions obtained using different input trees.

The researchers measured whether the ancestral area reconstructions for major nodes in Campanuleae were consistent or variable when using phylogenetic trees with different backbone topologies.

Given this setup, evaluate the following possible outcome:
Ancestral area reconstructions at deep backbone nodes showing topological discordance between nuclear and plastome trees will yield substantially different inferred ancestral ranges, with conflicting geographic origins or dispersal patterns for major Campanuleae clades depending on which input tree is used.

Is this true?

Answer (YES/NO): YES